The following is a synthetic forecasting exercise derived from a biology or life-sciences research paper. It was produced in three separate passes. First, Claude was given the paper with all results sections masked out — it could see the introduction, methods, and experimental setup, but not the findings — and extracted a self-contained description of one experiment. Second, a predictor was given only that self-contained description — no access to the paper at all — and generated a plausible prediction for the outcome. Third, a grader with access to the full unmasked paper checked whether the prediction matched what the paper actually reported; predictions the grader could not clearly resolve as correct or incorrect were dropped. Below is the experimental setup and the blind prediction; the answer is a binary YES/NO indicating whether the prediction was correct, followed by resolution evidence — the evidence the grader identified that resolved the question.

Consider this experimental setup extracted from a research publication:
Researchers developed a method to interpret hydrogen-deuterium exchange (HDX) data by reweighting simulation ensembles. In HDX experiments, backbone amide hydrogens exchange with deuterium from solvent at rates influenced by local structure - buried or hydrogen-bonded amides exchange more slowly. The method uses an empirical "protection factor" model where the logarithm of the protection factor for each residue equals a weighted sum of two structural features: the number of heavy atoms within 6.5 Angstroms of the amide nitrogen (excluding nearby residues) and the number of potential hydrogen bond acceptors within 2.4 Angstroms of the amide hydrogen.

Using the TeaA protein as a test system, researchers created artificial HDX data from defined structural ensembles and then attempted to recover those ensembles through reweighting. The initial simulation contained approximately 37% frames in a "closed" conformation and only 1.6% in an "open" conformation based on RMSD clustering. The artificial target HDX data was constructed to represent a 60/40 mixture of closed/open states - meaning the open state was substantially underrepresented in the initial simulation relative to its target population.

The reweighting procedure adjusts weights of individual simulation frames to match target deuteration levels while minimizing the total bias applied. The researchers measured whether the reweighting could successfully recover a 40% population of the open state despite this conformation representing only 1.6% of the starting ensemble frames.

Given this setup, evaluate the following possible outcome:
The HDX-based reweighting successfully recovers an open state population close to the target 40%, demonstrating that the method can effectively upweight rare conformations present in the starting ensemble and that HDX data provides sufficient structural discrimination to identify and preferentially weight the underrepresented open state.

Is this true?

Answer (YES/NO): YES